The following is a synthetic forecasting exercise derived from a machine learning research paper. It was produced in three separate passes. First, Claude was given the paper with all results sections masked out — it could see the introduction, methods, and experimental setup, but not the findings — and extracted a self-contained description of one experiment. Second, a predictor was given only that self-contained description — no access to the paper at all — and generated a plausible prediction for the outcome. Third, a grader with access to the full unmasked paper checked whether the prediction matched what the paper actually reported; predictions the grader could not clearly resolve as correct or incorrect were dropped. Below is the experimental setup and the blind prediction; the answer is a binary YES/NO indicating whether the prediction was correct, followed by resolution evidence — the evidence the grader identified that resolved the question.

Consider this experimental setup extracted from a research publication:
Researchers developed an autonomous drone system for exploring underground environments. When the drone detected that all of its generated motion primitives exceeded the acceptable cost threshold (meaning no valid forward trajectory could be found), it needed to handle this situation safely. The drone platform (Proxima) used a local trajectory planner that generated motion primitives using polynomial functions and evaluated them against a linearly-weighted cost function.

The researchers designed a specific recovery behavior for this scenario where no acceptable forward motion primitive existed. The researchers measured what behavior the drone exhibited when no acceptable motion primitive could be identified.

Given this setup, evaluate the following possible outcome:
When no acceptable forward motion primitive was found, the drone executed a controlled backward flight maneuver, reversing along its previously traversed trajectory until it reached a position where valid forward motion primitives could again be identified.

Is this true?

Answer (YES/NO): NO